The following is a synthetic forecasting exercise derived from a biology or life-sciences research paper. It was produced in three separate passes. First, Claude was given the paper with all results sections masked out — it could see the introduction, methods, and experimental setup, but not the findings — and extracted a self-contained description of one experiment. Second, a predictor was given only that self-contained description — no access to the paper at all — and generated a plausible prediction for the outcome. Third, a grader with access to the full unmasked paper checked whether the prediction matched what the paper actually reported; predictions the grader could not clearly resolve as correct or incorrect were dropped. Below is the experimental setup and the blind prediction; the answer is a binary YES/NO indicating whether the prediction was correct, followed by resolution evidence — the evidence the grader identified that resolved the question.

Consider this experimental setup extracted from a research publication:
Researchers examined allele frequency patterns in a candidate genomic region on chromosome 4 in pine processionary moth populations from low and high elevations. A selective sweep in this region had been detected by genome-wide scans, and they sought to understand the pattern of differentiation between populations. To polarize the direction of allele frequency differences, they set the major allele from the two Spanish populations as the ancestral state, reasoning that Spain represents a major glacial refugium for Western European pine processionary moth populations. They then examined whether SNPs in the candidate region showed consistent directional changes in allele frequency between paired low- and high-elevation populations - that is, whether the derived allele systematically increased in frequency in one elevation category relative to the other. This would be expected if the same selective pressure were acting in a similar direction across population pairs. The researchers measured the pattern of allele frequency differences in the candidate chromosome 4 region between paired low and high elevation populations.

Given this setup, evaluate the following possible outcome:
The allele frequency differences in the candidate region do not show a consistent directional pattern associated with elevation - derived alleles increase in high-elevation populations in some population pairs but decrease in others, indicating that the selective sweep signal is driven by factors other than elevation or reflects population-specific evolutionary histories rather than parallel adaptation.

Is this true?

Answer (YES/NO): NO